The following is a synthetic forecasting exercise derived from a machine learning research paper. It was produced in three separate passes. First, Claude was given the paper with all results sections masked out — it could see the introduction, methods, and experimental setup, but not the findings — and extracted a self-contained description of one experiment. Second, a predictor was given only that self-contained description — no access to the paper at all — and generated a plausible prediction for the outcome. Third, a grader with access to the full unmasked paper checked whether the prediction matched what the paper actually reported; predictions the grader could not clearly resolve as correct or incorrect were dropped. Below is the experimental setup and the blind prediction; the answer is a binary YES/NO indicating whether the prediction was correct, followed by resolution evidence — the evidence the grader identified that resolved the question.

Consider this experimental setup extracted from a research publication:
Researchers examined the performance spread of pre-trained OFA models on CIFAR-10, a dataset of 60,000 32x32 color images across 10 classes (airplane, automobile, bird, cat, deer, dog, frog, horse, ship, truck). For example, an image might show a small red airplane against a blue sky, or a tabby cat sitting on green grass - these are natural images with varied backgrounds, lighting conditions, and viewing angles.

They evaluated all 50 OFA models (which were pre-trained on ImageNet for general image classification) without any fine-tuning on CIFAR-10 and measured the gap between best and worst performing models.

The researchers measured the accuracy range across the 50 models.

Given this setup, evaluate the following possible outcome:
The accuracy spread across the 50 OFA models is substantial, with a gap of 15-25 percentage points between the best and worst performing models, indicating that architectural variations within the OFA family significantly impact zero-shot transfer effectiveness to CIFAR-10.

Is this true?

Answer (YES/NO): YES